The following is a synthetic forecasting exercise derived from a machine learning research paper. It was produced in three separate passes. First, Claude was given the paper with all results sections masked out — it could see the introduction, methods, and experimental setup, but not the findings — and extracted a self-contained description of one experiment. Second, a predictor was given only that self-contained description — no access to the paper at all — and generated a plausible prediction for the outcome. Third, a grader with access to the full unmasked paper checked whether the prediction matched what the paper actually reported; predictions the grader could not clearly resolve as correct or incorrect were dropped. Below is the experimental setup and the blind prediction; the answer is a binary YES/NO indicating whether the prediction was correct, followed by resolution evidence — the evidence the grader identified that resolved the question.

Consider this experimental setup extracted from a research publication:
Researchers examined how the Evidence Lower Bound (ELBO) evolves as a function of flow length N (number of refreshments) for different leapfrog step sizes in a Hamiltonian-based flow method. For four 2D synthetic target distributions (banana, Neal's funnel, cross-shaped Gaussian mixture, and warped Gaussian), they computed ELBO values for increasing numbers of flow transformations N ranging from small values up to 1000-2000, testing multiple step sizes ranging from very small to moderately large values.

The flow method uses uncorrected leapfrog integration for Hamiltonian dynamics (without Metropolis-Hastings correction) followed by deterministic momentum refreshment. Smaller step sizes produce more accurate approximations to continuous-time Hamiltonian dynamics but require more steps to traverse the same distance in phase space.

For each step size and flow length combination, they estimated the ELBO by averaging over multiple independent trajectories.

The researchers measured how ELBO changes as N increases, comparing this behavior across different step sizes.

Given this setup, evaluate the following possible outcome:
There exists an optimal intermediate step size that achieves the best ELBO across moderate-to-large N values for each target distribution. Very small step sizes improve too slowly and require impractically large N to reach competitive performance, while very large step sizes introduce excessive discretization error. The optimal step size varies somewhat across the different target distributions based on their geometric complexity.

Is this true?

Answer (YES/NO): NO